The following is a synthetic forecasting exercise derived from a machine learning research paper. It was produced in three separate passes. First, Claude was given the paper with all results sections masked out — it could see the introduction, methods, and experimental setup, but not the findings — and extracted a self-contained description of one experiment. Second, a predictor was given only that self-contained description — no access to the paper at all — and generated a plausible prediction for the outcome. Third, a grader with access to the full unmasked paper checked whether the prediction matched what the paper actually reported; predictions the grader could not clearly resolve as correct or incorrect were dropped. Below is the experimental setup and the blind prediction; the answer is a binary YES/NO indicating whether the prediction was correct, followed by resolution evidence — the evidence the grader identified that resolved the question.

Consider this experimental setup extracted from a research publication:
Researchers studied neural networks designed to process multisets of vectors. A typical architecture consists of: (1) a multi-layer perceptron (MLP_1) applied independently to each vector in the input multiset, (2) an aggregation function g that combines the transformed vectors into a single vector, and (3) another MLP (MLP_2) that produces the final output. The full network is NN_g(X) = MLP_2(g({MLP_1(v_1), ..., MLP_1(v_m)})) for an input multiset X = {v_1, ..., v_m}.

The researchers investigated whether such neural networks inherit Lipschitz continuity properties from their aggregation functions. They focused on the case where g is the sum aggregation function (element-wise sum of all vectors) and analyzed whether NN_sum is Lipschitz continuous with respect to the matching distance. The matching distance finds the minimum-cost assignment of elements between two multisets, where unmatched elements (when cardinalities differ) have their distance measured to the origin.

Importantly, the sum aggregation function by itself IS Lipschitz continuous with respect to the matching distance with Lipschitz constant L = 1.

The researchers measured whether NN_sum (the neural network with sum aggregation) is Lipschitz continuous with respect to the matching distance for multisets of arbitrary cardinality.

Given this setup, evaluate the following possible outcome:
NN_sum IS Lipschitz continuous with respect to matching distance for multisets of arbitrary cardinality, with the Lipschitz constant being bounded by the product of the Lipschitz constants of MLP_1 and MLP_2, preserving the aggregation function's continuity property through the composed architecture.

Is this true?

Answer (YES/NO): NO